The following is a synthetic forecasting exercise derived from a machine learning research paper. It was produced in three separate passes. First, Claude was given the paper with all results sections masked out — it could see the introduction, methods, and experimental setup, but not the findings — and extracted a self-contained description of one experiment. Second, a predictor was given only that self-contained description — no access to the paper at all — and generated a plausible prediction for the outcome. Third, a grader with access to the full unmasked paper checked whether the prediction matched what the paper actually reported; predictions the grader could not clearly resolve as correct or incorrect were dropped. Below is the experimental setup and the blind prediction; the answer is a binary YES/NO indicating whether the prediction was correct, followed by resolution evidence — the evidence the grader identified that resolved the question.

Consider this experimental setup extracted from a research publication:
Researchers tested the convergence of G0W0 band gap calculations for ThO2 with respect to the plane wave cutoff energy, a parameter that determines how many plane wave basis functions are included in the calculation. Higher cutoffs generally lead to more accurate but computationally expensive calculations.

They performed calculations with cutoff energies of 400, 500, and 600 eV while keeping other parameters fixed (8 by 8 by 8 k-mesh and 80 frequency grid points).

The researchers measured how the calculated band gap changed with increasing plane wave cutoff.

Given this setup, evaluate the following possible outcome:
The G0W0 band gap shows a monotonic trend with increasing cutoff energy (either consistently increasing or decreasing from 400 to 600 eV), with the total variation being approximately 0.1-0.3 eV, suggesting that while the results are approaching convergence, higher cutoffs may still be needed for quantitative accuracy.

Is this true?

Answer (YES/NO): NO